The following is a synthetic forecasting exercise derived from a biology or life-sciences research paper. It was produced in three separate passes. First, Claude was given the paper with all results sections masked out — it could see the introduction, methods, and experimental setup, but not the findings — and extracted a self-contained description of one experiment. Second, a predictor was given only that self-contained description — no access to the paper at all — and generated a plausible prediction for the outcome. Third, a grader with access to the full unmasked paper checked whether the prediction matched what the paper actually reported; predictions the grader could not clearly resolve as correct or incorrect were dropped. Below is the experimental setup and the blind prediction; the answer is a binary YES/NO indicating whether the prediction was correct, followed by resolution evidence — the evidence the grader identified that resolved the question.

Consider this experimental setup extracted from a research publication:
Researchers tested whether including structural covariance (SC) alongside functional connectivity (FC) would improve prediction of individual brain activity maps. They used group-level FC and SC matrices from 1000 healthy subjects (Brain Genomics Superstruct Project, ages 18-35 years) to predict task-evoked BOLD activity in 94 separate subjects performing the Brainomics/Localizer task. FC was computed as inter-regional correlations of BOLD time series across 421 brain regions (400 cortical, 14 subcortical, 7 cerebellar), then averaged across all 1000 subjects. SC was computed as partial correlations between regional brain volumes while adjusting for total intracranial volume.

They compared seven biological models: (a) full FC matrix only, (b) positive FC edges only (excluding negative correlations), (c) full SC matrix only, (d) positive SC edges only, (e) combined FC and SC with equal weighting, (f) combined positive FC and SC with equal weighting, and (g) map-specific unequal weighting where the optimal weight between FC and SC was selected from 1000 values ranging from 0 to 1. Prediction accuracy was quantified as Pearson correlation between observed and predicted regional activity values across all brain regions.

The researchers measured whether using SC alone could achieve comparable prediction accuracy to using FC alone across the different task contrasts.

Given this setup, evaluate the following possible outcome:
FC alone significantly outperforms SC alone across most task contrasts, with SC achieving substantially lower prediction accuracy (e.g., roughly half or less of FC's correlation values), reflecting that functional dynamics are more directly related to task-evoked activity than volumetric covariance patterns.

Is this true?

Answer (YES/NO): NO